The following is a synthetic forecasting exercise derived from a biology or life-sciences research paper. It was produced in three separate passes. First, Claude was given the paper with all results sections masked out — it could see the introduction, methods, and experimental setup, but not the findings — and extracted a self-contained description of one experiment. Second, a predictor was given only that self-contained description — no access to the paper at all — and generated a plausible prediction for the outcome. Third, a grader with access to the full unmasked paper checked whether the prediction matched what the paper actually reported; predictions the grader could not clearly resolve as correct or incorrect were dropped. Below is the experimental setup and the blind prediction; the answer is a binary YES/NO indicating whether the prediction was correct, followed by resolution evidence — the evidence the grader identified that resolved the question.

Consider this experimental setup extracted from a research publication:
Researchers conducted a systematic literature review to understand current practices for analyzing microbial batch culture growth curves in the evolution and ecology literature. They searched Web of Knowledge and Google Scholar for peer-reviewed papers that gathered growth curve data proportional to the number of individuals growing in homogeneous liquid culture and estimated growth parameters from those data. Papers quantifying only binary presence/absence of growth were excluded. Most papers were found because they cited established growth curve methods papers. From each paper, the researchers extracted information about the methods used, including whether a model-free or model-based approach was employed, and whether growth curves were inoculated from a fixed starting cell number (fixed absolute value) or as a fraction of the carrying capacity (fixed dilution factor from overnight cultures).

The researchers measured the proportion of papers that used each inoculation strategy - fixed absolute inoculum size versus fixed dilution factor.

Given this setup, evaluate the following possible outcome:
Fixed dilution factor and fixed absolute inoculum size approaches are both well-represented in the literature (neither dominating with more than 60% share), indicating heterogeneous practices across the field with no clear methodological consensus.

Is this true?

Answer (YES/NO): YES